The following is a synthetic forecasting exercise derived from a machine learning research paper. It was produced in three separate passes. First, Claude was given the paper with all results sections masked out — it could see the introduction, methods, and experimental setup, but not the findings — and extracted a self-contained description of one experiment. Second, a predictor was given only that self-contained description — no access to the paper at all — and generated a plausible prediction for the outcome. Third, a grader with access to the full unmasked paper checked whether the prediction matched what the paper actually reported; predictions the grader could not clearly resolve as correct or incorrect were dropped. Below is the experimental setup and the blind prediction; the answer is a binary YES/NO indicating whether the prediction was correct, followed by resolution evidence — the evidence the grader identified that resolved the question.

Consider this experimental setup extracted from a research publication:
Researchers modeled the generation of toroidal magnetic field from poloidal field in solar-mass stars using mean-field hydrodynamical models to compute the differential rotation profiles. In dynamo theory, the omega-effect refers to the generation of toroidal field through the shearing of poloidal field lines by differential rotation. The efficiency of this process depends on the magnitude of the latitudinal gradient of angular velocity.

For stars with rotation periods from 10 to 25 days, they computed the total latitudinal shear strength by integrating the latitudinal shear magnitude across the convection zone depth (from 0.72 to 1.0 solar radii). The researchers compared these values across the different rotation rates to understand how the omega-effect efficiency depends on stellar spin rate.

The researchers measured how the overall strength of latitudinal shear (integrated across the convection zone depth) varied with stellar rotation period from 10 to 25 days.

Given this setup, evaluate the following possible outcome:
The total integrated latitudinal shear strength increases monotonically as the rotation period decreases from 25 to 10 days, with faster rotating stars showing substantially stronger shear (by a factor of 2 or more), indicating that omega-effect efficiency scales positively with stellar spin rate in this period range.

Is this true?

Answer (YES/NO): NO